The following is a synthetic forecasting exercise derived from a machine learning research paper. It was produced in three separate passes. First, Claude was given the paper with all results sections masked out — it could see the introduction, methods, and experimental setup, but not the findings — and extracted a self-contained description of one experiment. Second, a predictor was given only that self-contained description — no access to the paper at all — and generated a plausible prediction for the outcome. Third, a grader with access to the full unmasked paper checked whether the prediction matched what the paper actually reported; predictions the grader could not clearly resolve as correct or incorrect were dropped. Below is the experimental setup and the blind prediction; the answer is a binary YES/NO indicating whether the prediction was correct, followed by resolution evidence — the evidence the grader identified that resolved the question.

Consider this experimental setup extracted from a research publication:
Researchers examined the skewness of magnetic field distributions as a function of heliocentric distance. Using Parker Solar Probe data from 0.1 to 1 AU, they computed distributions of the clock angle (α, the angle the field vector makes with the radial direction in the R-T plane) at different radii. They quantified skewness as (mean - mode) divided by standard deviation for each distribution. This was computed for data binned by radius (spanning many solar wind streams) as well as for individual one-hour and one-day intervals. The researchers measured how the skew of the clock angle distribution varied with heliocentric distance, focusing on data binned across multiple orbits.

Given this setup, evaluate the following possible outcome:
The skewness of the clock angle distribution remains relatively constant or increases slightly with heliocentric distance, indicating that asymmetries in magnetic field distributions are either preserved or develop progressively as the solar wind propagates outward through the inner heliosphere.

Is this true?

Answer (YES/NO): YES